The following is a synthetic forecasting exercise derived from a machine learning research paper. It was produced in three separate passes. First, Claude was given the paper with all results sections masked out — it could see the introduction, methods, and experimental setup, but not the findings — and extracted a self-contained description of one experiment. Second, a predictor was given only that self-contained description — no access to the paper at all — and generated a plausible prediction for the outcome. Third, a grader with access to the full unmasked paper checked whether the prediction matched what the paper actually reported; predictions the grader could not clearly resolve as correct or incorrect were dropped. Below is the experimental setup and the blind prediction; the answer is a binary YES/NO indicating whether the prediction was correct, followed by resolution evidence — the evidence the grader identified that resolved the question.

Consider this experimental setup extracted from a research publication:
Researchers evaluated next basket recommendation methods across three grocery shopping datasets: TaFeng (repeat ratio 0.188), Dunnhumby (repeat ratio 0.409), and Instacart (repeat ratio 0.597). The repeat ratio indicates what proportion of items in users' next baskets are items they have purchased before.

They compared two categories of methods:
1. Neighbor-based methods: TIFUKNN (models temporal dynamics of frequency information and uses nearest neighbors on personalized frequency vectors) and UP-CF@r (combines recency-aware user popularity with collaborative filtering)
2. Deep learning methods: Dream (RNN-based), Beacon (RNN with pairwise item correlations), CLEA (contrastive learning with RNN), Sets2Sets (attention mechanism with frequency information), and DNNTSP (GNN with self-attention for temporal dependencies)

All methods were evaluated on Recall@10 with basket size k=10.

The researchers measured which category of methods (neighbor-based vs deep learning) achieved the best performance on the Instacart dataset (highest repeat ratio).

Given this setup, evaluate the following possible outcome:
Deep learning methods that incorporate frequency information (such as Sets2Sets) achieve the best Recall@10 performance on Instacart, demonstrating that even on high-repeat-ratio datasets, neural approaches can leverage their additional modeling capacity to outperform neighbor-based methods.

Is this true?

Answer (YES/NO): NO